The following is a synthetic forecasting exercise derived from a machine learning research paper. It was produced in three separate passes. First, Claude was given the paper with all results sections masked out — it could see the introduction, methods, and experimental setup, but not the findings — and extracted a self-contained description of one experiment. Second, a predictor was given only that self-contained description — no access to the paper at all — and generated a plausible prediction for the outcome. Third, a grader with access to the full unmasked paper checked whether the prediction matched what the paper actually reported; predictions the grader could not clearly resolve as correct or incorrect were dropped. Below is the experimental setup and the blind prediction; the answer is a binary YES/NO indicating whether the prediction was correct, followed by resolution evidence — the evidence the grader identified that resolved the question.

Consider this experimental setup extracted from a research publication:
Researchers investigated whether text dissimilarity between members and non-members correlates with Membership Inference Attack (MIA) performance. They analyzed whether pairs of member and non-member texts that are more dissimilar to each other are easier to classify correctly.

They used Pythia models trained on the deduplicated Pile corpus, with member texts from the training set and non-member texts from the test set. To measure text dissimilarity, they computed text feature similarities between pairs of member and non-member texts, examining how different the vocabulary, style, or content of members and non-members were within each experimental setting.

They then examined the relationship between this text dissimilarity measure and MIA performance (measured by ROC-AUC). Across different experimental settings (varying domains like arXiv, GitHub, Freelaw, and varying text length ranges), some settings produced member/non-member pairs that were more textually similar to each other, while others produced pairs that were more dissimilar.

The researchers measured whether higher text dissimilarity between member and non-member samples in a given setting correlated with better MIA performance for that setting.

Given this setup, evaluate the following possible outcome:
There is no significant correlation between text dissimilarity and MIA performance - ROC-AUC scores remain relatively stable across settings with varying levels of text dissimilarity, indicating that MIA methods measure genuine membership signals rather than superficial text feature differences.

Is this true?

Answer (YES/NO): NO